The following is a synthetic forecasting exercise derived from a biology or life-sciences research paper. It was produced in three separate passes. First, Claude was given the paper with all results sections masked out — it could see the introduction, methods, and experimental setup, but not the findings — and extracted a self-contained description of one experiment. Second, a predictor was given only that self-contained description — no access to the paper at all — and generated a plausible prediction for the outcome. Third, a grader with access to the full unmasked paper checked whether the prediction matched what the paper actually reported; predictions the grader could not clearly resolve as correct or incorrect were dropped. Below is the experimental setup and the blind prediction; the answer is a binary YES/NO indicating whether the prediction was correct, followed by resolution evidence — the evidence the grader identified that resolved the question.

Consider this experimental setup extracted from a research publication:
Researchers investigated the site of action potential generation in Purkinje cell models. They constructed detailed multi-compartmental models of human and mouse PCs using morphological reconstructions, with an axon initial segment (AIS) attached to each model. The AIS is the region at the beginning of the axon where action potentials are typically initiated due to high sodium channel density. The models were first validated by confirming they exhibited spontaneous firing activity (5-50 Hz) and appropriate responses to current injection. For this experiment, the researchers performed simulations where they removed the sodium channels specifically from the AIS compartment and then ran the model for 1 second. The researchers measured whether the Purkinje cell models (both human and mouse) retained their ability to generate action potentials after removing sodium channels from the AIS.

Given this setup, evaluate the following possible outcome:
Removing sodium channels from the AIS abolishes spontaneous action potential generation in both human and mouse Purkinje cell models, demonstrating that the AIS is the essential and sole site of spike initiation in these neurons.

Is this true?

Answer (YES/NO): YES